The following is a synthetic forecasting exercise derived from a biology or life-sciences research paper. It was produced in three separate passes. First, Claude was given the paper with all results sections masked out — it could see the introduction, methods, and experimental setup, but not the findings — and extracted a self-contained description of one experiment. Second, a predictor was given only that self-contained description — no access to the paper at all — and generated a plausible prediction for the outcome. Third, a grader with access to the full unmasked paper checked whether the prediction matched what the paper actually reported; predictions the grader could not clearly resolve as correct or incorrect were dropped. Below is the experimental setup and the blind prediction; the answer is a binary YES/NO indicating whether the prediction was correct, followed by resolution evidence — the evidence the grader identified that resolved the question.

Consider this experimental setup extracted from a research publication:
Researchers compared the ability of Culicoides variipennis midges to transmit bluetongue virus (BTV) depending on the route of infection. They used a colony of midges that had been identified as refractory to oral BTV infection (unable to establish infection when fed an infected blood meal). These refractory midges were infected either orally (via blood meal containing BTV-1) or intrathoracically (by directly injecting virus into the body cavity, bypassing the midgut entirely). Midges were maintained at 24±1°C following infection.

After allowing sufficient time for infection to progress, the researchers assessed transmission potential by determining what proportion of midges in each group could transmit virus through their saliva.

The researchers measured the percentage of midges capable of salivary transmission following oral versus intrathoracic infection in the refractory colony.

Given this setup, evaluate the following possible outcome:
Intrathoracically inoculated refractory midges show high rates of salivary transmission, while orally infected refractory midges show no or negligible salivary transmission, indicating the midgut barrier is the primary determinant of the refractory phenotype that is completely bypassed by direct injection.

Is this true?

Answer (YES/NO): YES